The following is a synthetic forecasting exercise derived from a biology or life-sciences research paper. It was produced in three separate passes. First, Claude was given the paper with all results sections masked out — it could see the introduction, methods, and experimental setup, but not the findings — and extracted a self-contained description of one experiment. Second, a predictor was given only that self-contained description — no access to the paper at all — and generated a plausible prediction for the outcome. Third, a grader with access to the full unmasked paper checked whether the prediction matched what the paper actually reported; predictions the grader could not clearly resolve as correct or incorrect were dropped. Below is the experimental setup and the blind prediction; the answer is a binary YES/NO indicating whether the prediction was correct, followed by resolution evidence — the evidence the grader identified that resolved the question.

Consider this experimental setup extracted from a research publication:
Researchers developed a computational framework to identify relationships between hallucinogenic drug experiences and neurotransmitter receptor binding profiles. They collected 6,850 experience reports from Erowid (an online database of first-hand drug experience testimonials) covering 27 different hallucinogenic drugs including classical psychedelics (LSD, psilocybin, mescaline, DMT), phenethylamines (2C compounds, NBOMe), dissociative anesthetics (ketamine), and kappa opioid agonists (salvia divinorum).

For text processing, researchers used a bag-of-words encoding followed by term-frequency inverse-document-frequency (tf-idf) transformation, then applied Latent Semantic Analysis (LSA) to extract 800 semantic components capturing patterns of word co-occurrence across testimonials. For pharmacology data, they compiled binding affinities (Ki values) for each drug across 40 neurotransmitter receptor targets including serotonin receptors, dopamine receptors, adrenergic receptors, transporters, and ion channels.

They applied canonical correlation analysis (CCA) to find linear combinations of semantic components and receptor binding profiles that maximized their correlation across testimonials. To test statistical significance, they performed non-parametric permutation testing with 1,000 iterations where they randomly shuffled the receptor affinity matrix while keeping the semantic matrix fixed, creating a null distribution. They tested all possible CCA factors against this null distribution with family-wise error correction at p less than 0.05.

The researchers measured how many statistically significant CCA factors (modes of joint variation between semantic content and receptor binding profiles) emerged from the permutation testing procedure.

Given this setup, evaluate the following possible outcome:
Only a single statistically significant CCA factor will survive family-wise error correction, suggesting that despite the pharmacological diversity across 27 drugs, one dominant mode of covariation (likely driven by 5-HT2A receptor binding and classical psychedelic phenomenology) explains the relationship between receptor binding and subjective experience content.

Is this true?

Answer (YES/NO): NO